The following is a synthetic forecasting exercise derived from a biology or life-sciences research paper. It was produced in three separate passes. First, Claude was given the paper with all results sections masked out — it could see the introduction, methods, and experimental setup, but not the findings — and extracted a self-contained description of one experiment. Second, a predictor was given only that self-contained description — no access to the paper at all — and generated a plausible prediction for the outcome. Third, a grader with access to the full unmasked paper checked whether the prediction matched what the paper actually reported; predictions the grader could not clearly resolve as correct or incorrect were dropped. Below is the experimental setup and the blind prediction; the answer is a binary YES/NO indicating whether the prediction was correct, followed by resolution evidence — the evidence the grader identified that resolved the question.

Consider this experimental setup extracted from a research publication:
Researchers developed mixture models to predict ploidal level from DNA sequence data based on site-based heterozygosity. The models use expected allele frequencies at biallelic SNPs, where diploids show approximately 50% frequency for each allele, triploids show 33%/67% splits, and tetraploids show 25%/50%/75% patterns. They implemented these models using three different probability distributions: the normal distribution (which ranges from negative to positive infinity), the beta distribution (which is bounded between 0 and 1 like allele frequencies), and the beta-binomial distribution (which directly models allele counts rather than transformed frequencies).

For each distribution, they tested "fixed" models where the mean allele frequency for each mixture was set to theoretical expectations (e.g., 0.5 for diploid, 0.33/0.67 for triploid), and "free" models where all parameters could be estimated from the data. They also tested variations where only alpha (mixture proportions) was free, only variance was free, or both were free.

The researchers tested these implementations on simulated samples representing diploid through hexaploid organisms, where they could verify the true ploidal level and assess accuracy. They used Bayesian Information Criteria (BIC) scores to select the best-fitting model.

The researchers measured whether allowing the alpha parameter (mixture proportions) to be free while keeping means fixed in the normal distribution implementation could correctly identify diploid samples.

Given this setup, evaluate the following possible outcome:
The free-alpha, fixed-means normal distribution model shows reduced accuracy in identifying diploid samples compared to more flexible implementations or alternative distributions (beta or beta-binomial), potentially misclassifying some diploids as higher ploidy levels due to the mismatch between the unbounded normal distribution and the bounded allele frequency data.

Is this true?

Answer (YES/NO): YES